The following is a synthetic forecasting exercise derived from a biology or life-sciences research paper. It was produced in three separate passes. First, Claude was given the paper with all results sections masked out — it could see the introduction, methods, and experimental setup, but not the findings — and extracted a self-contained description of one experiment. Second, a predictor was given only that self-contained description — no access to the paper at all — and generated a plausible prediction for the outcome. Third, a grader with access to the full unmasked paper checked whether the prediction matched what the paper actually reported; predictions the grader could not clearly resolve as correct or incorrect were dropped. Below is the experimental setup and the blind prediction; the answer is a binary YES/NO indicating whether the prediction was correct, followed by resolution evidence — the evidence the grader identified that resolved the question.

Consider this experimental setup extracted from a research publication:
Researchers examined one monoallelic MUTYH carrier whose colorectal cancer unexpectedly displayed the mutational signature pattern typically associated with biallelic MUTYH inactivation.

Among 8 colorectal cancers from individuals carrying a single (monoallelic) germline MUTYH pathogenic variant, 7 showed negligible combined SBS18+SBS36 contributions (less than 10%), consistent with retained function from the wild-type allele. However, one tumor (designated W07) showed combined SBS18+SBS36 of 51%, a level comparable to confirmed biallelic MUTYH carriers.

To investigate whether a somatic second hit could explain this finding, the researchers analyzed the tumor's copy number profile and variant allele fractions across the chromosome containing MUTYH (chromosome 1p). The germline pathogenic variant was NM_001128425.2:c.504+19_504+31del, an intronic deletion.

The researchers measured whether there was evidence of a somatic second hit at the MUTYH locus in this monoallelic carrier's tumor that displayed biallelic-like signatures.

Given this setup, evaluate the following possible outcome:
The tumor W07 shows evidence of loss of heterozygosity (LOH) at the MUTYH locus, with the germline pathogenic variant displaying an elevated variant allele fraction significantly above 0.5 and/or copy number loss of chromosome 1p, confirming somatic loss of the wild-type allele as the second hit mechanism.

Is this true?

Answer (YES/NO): YES